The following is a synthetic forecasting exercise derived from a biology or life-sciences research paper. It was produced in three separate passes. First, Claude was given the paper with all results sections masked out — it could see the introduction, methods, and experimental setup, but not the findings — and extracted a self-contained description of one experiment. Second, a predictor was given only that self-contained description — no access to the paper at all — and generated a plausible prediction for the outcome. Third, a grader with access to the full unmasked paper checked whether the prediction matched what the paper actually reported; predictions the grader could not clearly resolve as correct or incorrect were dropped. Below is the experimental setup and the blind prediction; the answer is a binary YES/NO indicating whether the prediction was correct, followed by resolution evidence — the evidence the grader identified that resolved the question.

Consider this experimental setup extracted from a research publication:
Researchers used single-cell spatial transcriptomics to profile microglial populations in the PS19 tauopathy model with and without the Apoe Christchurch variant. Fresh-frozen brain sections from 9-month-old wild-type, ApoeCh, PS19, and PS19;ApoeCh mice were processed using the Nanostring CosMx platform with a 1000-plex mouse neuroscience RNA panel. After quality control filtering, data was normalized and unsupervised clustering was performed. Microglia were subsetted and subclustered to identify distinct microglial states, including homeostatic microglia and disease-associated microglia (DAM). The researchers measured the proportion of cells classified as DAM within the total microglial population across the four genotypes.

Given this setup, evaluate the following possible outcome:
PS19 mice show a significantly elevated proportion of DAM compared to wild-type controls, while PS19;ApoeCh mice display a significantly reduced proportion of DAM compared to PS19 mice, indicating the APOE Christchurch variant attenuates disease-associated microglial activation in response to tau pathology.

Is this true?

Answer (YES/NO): YES